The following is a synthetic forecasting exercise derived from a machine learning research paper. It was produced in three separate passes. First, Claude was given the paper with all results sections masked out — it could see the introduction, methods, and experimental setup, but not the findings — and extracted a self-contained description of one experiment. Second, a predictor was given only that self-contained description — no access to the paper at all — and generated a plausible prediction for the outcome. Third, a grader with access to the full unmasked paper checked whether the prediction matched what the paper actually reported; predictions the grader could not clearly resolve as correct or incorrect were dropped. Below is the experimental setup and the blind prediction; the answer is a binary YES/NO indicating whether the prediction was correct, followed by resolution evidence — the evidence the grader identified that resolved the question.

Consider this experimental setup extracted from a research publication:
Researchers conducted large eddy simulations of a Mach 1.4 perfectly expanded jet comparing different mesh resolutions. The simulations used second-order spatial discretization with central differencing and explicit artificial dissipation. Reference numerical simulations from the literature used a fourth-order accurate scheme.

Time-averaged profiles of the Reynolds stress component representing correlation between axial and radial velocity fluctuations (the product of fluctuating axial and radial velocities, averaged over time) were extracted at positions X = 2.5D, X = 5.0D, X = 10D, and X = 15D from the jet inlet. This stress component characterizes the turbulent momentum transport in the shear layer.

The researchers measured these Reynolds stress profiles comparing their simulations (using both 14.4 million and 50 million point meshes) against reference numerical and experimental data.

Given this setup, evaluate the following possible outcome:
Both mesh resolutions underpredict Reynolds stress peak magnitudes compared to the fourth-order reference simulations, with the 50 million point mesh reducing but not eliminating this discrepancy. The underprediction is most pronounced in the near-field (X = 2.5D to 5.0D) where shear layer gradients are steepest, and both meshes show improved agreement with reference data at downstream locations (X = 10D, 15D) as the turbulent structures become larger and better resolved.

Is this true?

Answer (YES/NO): NO